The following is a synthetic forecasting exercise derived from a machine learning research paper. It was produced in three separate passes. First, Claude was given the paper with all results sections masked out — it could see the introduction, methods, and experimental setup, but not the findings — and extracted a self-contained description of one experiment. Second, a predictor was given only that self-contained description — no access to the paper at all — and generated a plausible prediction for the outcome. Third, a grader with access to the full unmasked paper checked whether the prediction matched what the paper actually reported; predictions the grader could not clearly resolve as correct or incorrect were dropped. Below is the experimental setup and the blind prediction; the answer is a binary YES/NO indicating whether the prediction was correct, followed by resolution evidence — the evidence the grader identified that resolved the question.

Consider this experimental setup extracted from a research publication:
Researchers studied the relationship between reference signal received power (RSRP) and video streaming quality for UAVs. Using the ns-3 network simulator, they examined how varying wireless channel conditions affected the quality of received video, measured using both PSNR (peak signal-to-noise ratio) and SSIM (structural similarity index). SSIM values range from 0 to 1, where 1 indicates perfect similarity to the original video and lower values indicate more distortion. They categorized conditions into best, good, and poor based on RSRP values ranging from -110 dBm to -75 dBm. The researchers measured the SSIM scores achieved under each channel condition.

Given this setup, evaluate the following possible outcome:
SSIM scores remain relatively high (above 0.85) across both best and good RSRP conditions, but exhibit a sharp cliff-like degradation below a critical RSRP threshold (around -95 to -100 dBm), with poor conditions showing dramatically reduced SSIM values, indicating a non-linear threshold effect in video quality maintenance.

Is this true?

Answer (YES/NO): NO